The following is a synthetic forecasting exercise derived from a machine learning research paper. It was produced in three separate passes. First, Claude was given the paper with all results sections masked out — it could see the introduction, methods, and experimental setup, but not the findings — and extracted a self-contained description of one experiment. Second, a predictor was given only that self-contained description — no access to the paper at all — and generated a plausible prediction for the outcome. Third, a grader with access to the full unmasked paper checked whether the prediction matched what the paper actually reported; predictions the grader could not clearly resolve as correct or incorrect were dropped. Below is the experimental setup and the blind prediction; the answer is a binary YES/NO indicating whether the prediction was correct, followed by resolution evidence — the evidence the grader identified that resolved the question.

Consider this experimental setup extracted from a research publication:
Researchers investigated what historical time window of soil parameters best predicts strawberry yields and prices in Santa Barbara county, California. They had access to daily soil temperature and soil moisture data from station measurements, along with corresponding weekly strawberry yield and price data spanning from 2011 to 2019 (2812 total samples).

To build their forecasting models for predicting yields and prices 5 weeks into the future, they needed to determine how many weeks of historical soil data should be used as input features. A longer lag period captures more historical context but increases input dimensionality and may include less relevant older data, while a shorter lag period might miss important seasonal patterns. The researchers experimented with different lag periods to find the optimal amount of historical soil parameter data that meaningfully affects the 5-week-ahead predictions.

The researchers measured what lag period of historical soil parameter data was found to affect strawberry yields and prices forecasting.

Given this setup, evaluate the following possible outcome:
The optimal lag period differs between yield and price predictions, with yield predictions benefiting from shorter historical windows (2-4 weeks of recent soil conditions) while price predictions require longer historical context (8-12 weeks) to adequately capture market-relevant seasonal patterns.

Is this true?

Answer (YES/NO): NO